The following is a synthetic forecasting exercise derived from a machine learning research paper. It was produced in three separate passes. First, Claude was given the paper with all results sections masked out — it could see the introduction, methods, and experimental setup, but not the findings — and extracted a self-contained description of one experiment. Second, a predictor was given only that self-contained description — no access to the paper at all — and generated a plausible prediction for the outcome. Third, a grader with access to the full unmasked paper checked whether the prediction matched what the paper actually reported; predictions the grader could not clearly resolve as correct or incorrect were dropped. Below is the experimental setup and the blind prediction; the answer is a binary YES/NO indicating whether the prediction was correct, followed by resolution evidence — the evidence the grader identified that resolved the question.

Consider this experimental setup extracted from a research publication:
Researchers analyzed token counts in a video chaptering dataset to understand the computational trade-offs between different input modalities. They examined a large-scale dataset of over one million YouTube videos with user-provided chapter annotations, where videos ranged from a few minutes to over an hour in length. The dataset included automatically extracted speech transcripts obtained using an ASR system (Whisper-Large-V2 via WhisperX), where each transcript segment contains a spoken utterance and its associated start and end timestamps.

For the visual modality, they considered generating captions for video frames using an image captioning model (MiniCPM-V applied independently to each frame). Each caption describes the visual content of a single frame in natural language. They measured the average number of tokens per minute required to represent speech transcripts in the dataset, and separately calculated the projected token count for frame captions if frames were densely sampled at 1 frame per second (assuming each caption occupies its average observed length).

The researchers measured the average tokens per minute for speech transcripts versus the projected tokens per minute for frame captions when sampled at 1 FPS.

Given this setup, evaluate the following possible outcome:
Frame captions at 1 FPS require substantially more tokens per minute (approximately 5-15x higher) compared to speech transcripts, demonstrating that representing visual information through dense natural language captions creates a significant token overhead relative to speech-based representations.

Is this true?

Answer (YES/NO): YES